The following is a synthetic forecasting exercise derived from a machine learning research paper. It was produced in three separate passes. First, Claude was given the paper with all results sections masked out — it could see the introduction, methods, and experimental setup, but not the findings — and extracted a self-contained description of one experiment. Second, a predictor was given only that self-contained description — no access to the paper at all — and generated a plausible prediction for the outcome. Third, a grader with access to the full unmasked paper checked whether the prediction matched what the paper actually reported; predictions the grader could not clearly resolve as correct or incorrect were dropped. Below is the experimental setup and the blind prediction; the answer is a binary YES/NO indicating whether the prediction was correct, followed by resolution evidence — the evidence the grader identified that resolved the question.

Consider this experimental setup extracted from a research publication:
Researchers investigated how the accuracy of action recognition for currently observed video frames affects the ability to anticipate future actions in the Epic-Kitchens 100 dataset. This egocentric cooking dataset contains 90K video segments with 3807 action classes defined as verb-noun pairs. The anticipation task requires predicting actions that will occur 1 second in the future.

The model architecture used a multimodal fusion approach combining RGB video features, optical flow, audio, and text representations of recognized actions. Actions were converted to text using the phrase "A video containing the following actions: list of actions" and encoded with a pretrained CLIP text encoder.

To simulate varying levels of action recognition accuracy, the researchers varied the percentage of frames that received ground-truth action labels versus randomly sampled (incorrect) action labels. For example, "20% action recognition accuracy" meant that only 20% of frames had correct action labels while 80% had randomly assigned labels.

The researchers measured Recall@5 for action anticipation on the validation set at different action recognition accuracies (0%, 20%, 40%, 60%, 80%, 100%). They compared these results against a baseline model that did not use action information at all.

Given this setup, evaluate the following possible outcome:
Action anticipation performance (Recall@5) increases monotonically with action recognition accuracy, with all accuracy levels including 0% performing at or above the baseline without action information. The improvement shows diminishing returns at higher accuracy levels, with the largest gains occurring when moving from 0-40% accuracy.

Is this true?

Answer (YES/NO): NO